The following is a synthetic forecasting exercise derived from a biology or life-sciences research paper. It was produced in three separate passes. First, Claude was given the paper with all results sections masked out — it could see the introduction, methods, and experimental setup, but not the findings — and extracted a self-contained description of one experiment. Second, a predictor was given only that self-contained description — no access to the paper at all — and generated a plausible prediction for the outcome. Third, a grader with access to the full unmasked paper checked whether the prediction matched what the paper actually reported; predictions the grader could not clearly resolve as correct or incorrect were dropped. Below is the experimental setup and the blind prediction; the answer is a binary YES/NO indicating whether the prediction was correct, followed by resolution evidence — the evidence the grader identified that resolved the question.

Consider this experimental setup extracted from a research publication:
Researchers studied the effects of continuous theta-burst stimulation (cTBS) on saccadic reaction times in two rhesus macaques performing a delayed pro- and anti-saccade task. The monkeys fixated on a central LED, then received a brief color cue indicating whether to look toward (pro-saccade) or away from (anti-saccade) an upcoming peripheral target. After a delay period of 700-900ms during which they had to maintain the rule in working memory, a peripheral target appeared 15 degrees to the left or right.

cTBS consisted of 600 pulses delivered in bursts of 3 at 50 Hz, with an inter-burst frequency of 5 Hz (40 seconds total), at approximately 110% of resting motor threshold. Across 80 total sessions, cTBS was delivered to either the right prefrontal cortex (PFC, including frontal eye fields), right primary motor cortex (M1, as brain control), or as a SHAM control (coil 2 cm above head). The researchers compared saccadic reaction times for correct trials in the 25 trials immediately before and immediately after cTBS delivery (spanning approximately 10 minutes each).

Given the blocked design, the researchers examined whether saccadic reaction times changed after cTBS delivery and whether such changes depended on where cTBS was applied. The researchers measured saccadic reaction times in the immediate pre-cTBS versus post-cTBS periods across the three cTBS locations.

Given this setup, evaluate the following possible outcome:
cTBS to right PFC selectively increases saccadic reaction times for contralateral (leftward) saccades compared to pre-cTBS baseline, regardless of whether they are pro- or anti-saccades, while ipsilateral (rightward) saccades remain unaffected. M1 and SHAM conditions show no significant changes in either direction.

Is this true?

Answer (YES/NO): NO